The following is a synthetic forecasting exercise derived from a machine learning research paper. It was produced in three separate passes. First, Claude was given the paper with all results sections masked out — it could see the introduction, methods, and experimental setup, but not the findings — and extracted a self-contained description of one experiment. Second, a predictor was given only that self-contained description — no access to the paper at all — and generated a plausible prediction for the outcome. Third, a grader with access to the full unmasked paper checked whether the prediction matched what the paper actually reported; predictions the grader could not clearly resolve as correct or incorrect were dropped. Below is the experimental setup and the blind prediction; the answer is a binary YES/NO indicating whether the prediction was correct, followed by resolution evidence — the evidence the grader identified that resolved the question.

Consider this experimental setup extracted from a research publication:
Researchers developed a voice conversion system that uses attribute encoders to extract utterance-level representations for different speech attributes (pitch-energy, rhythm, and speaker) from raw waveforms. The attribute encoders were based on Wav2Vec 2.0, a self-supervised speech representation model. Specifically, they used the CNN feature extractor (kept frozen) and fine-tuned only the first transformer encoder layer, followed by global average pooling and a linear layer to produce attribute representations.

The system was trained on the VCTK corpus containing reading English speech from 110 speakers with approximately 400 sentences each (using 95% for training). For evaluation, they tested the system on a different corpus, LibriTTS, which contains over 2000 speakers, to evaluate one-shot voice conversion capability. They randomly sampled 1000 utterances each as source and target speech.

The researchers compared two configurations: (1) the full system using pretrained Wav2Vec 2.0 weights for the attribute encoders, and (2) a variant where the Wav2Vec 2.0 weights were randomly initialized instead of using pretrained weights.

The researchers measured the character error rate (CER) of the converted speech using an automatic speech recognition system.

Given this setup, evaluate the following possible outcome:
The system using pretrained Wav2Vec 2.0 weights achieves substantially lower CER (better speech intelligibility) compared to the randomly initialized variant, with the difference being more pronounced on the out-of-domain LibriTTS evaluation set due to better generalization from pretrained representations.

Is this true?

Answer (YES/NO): NO